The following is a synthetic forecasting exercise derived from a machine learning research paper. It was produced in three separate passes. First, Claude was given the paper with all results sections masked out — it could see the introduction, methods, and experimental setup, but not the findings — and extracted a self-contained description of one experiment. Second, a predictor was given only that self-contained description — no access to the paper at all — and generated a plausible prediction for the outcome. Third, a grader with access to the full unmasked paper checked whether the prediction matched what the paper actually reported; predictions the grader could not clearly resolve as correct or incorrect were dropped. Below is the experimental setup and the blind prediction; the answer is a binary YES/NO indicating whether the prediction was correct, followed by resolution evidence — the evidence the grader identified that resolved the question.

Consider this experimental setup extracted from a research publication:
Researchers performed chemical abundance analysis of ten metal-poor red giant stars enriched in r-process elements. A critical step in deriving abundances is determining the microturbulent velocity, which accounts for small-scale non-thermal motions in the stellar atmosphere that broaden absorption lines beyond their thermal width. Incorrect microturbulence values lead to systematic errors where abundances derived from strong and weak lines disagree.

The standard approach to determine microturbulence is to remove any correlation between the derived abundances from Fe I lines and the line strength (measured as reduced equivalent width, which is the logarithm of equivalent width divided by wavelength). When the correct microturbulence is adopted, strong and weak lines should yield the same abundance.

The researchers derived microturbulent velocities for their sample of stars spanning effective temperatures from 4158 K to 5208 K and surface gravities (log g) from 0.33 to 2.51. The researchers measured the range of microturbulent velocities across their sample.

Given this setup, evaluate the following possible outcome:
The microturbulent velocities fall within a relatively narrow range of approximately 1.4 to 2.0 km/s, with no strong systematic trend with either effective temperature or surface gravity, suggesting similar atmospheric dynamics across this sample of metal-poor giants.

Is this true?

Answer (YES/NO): NO